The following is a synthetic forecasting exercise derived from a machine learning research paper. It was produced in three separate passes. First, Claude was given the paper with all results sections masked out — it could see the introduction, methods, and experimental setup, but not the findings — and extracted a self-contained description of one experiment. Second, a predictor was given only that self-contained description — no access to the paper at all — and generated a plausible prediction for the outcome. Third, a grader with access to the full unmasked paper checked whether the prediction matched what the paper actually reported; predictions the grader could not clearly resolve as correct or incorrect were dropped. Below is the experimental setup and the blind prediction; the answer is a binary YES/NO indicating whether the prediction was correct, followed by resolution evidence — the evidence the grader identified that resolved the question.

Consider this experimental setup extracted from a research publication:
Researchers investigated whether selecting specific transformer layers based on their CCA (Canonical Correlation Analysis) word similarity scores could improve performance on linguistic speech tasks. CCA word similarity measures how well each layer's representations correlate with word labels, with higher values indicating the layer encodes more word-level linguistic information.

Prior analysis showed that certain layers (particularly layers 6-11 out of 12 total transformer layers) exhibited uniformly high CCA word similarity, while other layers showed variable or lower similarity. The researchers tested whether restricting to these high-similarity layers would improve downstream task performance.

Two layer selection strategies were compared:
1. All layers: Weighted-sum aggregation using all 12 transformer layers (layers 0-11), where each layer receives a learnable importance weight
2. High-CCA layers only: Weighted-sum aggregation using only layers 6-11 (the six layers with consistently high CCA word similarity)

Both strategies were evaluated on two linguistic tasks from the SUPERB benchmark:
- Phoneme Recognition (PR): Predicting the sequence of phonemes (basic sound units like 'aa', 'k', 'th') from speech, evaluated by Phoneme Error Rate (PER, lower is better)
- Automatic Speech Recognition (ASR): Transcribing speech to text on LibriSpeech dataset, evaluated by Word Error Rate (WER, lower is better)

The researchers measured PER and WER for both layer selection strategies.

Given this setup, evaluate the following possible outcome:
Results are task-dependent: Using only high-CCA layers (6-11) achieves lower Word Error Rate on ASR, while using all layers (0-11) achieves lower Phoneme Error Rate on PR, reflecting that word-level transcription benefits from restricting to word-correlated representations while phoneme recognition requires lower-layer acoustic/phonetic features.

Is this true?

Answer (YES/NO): NO